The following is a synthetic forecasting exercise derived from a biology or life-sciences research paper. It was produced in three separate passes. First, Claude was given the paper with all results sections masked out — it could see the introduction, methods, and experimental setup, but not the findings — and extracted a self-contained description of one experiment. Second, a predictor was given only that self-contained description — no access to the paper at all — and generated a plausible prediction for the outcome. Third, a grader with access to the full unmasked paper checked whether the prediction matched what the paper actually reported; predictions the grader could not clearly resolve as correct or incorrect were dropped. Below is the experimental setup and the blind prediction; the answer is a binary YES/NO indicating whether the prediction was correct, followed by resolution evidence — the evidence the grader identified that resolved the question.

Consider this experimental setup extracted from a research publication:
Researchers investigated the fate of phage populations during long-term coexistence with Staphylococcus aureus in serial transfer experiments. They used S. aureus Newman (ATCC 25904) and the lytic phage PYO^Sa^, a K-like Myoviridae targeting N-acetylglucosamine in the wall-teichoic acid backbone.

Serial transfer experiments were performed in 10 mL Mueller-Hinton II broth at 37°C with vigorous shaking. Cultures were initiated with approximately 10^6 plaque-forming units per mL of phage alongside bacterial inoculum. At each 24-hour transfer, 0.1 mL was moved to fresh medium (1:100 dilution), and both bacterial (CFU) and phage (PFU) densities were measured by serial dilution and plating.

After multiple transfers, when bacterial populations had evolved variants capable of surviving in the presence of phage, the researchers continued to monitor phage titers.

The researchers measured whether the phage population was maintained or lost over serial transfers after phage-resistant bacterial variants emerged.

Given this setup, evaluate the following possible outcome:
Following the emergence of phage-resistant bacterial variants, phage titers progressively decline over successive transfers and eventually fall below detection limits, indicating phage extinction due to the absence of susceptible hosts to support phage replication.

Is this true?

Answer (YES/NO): NO